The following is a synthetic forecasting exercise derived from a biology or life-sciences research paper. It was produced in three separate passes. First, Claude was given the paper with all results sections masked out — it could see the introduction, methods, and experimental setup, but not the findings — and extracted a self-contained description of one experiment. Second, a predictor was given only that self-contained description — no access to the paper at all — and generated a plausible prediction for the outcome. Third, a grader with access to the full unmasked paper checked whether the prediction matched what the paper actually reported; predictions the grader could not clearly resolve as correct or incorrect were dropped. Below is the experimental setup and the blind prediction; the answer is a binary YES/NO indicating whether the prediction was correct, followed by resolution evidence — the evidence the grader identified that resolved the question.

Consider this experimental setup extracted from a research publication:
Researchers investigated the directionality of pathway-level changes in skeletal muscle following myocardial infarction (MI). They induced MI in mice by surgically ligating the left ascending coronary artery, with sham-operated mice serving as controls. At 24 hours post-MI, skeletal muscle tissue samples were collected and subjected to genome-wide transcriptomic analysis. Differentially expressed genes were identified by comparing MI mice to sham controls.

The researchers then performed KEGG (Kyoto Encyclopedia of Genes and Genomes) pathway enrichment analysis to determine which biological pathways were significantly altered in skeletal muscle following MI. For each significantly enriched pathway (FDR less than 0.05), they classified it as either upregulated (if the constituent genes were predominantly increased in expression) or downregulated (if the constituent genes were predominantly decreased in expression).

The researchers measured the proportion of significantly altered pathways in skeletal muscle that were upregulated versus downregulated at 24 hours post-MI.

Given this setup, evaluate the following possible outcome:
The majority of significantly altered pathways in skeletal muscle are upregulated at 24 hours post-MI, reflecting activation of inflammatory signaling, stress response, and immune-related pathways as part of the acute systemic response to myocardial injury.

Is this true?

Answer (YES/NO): YES